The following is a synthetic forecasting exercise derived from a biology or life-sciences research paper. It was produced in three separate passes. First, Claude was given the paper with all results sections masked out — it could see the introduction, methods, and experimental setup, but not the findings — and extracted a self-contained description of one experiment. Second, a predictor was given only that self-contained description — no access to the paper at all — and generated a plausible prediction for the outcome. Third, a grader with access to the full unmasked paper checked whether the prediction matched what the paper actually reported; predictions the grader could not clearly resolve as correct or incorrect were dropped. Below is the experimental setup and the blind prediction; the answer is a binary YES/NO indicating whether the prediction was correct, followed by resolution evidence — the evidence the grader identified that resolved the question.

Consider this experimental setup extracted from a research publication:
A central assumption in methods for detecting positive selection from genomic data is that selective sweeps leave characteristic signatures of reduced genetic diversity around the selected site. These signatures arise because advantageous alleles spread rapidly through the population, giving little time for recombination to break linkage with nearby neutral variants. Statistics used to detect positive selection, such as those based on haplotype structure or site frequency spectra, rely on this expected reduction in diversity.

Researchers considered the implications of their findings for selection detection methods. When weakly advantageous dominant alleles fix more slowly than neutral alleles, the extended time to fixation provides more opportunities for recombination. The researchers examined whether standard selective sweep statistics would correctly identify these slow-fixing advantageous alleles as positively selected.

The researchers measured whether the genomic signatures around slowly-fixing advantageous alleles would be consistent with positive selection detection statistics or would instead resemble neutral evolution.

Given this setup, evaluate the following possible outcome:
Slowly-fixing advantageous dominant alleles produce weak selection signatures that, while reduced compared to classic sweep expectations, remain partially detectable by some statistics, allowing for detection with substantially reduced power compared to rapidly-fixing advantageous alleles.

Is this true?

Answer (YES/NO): NO